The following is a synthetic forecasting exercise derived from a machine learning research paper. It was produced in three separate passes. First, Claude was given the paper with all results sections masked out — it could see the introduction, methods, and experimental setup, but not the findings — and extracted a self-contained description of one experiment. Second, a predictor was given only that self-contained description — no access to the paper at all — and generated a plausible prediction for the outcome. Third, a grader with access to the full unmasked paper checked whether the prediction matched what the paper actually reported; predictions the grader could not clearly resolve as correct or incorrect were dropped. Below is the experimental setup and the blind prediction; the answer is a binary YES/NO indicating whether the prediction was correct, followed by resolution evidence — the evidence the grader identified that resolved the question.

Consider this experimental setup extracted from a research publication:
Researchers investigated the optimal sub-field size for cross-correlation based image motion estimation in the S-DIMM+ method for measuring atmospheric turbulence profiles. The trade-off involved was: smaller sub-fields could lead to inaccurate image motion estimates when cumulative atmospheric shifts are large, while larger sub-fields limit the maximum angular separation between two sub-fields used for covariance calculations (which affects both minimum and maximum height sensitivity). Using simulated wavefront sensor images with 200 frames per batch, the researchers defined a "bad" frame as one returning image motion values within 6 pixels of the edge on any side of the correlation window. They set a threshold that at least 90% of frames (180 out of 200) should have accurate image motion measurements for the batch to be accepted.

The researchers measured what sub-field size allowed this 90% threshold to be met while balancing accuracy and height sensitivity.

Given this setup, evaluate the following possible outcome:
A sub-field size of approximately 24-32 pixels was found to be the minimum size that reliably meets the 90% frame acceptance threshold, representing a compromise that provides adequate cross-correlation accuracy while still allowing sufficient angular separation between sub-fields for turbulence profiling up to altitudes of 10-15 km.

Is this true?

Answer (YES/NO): NO